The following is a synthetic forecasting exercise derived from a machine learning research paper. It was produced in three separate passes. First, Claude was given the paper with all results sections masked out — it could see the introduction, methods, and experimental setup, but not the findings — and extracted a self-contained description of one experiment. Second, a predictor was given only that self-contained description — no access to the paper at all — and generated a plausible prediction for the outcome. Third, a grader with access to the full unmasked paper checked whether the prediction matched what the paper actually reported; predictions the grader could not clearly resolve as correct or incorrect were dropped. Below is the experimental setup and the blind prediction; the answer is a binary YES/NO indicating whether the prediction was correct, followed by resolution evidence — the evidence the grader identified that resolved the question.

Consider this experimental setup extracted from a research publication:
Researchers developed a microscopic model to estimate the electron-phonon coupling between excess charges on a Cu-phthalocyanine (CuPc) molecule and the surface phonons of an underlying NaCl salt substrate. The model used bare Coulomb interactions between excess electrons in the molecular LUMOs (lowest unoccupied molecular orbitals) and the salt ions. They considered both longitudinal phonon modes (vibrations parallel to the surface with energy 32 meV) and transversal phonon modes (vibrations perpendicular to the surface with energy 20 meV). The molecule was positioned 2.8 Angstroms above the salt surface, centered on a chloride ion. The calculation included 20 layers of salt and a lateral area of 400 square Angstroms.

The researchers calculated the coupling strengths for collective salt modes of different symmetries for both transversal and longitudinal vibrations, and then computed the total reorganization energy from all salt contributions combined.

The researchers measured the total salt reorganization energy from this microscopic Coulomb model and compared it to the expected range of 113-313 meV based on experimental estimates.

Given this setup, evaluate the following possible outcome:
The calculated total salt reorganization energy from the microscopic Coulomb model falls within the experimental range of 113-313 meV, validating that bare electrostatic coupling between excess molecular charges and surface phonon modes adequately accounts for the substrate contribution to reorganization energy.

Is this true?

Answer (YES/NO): NO